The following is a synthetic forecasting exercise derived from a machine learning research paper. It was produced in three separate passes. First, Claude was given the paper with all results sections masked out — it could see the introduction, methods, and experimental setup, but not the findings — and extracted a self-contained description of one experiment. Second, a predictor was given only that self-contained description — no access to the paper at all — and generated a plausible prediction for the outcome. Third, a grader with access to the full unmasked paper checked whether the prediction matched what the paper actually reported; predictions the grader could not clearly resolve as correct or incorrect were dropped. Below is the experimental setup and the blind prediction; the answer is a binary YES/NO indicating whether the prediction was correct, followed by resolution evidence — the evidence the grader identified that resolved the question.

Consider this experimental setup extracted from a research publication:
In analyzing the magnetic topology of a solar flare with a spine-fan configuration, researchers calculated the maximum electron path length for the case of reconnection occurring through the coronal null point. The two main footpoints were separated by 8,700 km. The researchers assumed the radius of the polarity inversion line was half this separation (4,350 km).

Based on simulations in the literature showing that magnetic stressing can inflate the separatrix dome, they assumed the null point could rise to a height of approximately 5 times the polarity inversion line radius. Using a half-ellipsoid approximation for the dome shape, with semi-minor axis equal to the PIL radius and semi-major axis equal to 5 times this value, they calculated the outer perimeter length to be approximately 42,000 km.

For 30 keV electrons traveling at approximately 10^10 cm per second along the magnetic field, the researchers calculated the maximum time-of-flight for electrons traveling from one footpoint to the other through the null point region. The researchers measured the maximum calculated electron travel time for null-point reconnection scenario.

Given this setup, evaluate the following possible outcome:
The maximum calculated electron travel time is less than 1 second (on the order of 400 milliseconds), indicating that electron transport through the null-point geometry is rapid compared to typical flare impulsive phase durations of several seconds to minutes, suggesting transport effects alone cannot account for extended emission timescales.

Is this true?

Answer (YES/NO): YES